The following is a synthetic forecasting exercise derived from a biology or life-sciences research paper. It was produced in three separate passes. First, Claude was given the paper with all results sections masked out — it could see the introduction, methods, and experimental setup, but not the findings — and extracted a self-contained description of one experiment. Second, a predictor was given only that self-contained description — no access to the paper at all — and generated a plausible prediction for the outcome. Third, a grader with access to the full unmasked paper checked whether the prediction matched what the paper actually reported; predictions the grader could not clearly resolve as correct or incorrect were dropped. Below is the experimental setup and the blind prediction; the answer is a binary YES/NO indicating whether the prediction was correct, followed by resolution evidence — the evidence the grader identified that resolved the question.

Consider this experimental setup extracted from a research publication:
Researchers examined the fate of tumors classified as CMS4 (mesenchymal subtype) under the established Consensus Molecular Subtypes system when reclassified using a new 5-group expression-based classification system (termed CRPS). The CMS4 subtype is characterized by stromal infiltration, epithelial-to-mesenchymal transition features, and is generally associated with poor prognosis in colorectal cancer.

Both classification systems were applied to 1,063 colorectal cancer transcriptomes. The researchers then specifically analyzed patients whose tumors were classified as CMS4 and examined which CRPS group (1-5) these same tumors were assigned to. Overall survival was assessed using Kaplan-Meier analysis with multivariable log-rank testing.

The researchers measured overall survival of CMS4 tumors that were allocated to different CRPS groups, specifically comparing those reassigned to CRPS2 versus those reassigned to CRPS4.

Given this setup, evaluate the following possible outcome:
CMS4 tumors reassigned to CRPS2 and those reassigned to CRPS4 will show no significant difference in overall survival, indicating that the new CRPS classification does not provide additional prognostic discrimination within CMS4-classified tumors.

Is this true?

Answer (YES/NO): NO